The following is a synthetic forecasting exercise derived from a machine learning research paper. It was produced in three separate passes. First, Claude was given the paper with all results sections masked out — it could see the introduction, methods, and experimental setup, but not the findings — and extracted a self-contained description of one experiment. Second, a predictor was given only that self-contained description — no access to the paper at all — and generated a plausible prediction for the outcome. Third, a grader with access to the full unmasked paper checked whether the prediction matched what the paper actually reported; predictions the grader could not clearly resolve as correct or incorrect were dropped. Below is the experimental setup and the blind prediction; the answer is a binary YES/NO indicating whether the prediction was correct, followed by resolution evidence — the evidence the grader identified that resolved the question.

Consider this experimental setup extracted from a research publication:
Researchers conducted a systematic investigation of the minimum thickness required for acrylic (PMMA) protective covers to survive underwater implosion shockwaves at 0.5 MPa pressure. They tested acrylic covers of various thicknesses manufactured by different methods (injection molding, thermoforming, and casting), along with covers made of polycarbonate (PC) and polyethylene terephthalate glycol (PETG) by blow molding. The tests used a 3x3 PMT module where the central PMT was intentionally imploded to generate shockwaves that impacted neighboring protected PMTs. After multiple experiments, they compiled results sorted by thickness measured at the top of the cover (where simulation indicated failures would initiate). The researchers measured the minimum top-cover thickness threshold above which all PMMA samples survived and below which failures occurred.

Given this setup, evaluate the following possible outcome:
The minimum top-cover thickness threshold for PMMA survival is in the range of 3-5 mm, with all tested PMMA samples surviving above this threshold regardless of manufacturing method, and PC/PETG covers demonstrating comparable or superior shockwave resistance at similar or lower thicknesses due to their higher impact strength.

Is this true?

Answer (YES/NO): NO